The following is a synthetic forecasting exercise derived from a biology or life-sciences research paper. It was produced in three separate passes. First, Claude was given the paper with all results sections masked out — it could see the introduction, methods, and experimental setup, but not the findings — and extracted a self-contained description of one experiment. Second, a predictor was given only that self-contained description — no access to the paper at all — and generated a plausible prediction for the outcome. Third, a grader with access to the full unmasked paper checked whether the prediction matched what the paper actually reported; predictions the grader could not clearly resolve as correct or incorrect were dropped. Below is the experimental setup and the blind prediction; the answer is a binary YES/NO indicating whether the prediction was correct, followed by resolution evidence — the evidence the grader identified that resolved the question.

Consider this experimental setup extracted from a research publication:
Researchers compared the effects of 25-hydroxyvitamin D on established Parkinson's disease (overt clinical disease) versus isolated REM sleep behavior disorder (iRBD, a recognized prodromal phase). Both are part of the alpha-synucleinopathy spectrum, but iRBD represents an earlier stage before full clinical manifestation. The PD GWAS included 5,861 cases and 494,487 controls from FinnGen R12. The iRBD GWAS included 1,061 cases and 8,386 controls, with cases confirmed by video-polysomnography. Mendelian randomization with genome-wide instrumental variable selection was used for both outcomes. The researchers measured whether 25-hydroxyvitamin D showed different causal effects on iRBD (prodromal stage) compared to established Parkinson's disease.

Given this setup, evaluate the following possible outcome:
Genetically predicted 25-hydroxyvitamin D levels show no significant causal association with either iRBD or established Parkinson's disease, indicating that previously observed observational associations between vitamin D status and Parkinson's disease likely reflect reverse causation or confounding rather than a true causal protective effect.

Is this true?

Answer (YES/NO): NO